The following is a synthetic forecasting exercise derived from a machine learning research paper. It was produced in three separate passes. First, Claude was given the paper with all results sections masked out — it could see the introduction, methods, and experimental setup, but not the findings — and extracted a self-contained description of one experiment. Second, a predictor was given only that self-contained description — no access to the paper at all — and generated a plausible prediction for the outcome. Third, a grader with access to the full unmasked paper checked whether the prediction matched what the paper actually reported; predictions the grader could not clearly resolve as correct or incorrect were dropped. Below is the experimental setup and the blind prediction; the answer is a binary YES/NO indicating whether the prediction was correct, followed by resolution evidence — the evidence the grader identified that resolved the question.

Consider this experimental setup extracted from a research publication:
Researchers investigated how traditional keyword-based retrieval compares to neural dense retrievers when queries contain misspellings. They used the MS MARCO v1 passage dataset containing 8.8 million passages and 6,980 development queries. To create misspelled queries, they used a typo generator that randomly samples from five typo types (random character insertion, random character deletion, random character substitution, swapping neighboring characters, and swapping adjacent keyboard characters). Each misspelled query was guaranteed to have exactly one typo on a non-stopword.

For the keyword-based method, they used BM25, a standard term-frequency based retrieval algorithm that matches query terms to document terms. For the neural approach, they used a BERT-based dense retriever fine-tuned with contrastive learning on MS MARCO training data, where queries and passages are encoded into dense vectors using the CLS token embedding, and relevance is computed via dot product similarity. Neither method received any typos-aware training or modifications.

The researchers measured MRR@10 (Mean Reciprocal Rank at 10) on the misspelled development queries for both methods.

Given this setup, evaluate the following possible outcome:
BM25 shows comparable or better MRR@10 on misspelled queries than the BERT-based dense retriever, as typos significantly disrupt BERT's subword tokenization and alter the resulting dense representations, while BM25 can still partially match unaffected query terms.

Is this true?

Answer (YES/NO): NO